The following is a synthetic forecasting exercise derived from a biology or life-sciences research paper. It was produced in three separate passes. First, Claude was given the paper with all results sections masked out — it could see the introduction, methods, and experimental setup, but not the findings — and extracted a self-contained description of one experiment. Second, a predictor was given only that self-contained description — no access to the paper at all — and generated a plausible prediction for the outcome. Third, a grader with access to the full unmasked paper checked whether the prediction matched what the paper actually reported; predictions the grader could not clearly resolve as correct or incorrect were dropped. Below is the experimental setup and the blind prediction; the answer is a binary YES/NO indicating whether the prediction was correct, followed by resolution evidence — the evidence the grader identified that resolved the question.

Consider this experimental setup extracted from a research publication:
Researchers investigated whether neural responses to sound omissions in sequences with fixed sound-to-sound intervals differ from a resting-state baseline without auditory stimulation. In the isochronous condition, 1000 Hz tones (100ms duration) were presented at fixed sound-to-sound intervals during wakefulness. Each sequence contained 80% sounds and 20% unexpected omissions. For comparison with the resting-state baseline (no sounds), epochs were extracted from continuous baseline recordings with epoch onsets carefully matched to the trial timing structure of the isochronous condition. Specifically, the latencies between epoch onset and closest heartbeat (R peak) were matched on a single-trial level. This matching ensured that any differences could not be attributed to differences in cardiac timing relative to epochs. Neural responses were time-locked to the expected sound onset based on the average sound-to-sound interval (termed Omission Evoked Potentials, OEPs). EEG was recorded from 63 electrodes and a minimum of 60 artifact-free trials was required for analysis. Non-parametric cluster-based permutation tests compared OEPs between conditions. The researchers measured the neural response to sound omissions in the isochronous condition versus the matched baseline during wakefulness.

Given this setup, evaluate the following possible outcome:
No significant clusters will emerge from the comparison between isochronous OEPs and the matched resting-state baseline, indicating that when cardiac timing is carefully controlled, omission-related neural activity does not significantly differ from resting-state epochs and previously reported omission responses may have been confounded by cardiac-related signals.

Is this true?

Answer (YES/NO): NO